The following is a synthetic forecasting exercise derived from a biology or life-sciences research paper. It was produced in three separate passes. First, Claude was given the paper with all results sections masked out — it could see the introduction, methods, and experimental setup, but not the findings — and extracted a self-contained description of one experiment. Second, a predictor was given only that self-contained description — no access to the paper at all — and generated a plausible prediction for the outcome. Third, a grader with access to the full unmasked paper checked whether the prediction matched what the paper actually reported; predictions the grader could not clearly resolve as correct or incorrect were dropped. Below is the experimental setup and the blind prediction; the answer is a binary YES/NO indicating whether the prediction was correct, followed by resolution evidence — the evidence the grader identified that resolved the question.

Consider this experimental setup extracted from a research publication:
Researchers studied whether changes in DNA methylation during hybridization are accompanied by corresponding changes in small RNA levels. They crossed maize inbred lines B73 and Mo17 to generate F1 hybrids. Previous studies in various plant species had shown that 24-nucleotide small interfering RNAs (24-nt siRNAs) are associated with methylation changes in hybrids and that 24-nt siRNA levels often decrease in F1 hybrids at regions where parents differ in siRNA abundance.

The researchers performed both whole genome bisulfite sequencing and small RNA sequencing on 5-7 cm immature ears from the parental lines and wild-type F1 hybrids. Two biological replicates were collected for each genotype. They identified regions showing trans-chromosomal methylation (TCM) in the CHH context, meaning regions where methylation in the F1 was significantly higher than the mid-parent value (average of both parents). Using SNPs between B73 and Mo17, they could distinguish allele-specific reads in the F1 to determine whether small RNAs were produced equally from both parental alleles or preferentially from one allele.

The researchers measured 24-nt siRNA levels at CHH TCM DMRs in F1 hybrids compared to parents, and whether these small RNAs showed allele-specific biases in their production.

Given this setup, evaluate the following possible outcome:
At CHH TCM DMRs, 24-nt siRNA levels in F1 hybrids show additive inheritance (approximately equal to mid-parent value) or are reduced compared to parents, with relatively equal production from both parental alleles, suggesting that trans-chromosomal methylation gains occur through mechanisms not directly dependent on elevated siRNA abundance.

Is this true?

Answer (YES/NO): NO